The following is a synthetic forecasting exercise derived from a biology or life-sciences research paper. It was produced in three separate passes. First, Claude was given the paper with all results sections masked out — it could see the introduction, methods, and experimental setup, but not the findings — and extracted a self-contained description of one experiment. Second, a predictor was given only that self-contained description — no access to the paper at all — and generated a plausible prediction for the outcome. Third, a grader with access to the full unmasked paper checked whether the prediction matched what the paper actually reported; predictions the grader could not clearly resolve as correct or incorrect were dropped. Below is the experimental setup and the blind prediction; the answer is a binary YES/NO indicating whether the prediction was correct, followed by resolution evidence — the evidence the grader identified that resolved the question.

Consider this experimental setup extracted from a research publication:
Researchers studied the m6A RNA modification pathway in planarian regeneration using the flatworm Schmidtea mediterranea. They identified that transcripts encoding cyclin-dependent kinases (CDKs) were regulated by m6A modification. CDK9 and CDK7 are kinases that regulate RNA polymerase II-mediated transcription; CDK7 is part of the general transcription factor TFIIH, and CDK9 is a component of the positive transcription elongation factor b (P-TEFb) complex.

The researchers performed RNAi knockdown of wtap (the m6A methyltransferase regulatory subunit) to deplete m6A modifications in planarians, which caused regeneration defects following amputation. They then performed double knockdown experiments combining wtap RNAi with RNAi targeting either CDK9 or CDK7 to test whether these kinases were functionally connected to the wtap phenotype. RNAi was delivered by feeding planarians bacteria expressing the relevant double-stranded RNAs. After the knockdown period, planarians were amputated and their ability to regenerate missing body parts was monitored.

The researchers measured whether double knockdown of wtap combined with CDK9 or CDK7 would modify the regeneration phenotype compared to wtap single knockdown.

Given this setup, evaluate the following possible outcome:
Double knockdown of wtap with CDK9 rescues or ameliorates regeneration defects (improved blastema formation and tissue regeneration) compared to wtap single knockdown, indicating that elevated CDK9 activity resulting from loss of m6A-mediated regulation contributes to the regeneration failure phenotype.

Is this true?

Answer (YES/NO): YES